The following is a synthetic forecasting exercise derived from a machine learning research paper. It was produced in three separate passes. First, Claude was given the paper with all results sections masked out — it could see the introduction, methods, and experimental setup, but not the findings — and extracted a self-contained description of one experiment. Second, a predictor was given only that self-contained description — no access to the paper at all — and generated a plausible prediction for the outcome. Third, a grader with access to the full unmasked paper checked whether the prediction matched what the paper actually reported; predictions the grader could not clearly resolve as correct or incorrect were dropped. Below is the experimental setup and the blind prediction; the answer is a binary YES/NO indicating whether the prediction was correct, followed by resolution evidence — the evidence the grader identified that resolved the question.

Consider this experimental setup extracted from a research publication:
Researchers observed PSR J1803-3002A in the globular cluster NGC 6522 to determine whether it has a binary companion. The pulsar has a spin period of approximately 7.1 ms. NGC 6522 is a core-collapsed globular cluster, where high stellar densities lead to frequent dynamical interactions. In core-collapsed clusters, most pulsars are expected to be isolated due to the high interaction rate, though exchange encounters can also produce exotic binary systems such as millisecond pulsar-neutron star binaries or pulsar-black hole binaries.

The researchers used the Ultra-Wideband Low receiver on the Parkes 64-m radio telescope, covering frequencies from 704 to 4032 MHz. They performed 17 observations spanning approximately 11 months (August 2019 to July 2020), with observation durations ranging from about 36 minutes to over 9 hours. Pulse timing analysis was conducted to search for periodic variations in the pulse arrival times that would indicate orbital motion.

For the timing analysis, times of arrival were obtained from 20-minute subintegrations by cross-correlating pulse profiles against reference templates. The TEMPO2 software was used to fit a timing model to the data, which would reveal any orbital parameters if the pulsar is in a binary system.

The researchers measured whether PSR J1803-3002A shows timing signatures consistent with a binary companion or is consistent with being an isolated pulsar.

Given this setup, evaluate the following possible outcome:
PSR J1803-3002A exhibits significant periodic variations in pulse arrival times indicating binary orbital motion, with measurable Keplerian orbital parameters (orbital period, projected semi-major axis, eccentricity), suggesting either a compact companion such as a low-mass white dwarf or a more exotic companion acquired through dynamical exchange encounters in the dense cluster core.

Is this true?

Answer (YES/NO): NO